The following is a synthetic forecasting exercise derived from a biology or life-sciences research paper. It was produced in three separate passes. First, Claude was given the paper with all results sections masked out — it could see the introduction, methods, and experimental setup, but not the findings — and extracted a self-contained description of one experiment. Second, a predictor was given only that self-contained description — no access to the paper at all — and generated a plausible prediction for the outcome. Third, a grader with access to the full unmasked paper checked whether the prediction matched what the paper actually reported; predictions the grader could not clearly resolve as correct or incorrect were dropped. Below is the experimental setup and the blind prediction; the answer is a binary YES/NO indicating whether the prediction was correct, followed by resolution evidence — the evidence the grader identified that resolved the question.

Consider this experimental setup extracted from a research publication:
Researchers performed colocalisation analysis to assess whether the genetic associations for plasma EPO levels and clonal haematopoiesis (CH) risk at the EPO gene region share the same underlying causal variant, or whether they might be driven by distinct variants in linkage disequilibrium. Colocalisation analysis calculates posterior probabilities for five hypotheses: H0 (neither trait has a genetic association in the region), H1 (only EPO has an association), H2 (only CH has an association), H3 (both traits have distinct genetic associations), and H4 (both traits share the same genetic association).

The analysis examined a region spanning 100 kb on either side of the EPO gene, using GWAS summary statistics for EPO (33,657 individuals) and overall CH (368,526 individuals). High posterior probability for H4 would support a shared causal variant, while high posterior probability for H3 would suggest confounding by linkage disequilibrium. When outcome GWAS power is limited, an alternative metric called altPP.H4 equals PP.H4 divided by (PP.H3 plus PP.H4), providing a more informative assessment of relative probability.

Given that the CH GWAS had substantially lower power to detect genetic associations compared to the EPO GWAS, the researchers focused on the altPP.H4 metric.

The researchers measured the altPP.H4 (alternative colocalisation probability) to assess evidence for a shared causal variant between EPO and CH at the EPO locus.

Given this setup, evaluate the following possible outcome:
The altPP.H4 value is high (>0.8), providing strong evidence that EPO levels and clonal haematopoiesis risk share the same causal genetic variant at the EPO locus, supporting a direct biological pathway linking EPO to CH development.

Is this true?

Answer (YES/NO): NO